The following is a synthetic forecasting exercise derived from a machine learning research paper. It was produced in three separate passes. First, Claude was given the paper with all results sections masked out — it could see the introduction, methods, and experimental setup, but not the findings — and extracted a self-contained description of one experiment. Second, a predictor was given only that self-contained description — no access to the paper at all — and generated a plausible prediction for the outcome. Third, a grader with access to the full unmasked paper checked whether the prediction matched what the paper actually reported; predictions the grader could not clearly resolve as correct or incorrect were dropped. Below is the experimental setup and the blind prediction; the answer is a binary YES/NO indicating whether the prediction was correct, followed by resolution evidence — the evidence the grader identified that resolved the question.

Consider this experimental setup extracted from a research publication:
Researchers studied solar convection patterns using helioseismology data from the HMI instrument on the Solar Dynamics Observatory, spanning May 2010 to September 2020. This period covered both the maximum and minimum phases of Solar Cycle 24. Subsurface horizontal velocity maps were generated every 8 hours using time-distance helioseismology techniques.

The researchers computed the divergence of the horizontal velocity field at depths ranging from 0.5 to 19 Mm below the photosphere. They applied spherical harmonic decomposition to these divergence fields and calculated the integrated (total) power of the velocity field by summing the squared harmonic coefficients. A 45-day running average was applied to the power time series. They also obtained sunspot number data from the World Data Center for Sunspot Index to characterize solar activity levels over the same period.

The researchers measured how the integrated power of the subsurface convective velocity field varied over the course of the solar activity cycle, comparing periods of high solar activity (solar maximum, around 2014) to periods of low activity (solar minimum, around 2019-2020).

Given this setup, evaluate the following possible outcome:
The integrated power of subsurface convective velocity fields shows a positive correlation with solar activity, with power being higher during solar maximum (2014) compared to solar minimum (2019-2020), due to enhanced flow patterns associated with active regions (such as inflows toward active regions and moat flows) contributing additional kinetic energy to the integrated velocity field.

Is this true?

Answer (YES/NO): NO